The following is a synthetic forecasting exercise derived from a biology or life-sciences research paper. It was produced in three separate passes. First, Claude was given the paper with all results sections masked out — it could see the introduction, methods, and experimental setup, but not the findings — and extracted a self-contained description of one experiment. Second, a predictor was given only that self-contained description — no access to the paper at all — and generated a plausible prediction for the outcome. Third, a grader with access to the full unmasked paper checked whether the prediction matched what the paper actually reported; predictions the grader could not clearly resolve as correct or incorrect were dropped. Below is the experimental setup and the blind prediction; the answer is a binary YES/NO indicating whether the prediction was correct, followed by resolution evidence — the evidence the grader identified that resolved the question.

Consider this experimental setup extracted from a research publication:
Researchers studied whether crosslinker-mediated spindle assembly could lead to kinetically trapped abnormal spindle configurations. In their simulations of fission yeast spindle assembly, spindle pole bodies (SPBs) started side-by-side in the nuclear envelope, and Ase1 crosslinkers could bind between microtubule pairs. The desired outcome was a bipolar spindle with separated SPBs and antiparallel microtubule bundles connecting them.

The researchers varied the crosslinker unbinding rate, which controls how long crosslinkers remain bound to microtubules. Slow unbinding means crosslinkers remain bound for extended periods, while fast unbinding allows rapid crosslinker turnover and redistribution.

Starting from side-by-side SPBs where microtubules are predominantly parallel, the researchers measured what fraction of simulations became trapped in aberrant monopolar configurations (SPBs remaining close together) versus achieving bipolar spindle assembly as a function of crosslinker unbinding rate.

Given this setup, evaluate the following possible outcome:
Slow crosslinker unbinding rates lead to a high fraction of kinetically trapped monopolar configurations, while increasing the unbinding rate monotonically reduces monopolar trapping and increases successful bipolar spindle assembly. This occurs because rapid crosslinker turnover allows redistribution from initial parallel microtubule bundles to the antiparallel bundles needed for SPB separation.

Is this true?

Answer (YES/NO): NO